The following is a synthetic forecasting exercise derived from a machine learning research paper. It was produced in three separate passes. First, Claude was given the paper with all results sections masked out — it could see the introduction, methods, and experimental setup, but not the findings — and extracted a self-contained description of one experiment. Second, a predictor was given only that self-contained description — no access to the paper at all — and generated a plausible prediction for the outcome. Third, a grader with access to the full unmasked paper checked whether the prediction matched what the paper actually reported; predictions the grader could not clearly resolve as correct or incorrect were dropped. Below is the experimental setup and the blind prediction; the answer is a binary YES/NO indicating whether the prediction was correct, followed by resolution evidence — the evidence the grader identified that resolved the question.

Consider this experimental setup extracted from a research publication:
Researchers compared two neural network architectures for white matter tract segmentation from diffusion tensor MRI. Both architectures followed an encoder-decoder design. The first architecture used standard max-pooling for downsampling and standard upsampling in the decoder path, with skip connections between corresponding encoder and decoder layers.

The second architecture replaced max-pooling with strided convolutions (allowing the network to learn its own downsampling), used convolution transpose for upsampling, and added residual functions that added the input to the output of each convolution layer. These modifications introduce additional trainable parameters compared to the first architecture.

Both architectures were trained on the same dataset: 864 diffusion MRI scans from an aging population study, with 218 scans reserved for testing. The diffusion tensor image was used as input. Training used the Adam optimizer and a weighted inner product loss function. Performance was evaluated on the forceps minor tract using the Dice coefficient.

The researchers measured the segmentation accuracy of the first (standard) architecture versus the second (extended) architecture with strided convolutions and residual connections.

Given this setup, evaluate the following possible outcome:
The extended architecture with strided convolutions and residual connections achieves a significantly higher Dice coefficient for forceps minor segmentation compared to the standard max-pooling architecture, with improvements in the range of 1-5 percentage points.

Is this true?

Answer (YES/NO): NO